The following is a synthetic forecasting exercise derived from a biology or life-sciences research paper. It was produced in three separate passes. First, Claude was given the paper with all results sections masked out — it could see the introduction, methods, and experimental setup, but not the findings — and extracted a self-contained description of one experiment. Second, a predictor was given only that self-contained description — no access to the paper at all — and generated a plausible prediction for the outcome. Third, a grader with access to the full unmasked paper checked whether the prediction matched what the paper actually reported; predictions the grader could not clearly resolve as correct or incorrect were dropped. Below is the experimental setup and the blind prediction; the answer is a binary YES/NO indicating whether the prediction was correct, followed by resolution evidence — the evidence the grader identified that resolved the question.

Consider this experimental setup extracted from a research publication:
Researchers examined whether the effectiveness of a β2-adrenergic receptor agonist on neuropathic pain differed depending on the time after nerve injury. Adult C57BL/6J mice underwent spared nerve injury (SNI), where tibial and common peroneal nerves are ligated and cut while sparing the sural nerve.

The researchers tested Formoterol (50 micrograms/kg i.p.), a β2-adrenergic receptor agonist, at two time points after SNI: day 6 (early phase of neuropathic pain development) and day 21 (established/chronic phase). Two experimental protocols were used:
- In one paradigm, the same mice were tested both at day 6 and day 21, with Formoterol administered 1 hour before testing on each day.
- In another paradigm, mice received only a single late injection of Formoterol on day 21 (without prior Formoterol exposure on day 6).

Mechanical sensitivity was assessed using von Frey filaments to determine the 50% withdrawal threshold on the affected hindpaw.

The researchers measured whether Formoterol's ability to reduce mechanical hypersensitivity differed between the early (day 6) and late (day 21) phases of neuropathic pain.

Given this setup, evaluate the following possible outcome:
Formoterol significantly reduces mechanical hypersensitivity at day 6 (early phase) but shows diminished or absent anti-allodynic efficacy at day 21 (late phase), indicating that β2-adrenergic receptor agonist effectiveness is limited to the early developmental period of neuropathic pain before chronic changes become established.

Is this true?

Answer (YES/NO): NO